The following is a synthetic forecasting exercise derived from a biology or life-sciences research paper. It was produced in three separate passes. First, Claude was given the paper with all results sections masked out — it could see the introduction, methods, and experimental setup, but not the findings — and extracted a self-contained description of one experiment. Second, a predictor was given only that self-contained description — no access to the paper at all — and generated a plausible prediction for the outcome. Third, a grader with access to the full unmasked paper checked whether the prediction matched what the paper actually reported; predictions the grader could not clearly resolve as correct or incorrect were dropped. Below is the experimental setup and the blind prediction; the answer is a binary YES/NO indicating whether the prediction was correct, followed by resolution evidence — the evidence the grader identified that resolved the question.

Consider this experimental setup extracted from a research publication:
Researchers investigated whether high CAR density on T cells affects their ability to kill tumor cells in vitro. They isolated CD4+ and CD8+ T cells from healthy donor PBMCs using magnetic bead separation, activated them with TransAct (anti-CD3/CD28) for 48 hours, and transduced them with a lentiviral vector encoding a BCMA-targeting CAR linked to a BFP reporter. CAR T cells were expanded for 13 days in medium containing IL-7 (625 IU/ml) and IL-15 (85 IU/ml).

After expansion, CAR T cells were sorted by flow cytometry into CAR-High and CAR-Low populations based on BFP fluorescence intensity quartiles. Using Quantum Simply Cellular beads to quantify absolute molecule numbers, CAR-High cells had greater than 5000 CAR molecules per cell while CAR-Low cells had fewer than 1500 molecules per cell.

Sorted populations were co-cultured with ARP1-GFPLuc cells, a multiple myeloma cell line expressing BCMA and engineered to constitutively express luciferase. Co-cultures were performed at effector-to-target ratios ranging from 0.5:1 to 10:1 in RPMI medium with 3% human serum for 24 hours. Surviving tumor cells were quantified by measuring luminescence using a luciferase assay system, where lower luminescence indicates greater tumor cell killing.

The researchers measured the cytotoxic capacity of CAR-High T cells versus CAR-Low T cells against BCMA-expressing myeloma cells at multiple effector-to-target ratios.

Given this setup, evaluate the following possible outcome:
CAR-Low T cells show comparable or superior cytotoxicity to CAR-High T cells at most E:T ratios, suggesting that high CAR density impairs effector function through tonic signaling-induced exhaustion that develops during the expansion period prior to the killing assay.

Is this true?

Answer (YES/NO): NO